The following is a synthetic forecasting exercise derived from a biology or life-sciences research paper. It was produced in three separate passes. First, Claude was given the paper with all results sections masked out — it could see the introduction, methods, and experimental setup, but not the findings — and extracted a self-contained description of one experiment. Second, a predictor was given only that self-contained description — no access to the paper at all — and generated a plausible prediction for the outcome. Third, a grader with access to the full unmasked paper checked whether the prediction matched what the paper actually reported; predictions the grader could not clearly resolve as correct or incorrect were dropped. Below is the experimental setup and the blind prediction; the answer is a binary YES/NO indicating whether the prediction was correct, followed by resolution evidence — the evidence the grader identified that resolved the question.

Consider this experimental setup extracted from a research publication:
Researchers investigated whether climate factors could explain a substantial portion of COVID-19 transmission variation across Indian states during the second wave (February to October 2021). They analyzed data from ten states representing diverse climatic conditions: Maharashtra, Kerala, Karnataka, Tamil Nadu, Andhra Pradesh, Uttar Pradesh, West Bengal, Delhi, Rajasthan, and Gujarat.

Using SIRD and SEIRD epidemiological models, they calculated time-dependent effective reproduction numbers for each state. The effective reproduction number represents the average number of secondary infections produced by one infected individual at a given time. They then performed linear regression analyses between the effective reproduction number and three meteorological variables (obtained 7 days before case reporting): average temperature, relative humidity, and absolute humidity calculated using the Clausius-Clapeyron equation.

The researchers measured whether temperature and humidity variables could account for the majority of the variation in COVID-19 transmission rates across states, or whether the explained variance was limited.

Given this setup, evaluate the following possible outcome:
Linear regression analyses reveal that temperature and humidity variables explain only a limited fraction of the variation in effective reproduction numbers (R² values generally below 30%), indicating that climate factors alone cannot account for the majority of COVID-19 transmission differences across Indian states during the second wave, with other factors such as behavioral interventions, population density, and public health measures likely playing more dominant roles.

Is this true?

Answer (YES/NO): YES